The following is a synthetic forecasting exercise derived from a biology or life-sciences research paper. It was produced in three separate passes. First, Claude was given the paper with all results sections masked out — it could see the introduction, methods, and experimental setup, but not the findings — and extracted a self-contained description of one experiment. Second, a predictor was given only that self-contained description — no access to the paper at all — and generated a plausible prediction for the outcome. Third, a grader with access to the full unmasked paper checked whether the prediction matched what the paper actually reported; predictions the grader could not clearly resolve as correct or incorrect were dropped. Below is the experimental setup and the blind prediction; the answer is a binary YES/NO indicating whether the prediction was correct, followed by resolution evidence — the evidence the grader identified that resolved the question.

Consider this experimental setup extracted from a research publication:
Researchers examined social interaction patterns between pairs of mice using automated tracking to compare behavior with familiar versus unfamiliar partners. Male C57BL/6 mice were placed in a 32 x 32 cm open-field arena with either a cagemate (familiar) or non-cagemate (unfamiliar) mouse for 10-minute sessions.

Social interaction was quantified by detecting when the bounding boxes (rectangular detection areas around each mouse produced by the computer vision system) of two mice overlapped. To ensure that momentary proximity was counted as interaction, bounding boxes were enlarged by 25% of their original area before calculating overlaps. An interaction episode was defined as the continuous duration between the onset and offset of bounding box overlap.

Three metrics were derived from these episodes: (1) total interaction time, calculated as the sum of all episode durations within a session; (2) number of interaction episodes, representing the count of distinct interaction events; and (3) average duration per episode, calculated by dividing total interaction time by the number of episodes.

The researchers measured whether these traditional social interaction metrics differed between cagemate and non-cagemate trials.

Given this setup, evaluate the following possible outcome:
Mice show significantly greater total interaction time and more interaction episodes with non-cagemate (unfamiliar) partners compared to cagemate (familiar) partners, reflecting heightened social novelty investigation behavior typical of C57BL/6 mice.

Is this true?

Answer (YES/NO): YES